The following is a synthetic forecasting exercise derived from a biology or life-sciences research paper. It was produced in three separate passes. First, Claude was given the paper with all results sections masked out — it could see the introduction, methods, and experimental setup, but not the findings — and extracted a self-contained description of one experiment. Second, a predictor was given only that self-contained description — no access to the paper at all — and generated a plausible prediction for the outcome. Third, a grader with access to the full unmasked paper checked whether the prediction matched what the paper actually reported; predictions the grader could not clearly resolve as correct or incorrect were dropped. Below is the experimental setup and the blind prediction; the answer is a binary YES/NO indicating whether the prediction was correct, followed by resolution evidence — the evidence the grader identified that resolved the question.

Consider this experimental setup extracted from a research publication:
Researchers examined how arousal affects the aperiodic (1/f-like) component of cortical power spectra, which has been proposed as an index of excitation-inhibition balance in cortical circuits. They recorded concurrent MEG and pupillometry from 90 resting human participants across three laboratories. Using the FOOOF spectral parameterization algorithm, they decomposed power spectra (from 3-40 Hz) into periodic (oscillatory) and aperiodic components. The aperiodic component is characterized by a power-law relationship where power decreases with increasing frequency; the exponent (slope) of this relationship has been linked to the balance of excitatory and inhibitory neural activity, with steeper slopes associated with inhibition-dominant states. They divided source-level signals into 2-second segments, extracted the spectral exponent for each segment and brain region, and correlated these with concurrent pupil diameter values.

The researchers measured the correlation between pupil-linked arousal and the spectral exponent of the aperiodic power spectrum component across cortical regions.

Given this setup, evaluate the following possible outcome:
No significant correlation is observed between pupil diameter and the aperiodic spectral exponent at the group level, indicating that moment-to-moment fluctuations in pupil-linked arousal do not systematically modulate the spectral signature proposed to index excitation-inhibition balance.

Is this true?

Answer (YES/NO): NO